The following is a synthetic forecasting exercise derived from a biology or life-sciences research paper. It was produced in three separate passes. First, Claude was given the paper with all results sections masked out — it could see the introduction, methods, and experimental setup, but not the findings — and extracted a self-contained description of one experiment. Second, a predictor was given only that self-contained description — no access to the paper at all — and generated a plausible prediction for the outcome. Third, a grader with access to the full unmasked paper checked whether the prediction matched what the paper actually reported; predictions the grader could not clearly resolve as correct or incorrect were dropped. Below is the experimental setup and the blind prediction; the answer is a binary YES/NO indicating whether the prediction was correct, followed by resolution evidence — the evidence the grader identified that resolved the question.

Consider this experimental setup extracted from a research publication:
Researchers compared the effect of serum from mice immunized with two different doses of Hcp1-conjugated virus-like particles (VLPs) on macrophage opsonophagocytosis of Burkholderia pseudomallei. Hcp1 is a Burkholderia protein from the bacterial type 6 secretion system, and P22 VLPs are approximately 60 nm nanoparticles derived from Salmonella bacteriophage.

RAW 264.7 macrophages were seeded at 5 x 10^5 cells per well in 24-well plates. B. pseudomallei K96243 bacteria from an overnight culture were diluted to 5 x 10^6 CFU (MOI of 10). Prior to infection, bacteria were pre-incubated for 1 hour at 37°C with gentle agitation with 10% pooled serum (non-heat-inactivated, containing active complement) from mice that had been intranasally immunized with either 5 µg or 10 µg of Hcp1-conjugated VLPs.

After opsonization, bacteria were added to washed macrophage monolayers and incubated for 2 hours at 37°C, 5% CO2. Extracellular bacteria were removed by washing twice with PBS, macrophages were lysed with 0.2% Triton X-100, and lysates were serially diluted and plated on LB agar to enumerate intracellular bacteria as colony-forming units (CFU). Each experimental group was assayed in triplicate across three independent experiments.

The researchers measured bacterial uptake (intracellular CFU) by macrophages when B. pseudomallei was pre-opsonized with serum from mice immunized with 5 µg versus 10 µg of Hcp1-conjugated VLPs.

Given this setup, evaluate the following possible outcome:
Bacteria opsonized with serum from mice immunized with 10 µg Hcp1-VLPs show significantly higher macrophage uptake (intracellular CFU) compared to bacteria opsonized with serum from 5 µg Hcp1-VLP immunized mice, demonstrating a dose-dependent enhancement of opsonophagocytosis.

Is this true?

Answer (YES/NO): YES